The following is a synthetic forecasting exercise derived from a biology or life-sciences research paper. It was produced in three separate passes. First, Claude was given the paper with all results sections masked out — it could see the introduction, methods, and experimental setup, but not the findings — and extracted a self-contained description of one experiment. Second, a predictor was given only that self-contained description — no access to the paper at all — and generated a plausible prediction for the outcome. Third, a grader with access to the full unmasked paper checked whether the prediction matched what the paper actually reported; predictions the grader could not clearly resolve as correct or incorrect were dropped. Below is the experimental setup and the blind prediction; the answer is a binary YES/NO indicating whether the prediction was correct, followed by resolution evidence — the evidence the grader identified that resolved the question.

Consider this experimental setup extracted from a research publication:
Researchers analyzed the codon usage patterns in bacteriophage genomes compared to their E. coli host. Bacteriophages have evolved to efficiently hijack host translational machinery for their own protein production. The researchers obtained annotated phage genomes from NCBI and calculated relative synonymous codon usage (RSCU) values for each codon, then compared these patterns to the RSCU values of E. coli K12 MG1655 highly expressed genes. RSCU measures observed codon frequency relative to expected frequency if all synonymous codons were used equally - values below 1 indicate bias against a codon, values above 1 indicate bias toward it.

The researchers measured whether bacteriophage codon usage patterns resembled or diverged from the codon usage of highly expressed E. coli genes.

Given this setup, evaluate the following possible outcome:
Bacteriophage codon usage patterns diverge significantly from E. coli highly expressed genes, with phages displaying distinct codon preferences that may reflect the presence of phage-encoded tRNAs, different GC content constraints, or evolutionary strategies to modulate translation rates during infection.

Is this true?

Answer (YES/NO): NO